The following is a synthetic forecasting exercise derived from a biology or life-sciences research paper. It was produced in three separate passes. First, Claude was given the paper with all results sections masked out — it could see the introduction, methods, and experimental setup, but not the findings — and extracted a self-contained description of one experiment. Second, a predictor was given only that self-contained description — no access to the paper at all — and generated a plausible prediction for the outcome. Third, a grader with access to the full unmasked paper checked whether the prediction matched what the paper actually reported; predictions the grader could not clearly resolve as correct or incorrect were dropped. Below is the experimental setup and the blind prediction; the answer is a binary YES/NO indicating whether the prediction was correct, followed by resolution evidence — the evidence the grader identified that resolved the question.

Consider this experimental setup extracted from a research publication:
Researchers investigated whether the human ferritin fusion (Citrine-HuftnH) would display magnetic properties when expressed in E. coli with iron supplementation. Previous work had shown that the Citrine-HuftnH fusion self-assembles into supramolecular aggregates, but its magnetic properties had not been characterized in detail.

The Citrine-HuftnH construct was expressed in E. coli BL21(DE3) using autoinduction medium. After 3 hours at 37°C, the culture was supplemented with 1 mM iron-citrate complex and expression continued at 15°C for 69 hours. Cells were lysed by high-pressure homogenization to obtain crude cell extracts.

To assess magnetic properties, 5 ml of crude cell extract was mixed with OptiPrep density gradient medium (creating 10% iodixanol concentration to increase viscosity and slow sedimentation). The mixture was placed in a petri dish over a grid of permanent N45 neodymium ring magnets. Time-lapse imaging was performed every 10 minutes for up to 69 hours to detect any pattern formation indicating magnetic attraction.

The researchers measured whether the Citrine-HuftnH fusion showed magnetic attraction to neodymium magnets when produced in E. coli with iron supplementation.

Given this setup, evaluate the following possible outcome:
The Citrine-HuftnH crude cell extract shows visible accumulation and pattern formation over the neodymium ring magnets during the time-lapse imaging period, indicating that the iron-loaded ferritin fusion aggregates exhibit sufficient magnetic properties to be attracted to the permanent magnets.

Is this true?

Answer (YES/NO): NO